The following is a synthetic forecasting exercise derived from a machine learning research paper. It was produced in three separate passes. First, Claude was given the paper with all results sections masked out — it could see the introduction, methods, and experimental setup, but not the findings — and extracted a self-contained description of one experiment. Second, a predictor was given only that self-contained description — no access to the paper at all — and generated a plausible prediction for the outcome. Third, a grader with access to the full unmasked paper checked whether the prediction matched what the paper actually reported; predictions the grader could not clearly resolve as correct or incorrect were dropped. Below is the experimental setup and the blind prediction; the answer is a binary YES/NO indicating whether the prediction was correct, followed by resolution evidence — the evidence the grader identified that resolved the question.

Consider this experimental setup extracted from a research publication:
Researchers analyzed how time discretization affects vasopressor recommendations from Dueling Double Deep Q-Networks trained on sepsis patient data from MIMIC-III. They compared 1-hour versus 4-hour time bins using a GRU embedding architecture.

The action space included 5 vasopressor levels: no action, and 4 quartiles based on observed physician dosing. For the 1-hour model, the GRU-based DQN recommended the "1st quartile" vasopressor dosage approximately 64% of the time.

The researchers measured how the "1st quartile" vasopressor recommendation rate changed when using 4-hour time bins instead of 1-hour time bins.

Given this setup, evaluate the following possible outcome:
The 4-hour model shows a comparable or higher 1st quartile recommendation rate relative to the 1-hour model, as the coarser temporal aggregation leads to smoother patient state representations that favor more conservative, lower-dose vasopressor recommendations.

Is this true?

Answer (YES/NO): NO